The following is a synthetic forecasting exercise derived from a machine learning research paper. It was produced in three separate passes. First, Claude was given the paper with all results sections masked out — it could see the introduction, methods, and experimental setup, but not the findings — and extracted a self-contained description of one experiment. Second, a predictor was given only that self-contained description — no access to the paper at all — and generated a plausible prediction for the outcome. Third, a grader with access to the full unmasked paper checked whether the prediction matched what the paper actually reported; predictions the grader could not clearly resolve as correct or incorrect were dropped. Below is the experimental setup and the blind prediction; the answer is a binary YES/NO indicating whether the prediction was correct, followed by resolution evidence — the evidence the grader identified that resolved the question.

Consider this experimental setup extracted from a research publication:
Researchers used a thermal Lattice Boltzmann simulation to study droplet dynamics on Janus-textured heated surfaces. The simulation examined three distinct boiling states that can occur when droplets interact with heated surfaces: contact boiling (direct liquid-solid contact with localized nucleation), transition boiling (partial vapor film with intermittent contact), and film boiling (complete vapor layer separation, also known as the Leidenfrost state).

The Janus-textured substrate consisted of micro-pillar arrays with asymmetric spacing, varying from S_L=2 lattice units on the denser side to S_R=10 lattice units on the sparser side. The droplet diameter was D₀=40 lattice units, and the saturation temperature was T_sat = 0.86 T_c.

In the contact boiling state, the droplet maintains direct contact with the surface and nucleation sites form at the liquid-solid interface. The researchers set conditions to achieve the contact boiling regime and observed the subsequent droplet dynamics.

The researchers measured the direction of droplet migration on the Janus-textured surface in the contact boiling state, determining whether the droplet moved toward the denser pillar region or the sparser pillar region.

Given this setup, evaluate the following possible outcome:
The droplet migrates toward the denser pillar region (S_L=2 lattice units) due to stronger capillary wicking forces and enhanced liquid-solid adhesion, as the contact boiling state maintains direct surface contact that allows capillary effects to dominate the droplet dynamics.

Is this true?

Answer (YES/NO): YES